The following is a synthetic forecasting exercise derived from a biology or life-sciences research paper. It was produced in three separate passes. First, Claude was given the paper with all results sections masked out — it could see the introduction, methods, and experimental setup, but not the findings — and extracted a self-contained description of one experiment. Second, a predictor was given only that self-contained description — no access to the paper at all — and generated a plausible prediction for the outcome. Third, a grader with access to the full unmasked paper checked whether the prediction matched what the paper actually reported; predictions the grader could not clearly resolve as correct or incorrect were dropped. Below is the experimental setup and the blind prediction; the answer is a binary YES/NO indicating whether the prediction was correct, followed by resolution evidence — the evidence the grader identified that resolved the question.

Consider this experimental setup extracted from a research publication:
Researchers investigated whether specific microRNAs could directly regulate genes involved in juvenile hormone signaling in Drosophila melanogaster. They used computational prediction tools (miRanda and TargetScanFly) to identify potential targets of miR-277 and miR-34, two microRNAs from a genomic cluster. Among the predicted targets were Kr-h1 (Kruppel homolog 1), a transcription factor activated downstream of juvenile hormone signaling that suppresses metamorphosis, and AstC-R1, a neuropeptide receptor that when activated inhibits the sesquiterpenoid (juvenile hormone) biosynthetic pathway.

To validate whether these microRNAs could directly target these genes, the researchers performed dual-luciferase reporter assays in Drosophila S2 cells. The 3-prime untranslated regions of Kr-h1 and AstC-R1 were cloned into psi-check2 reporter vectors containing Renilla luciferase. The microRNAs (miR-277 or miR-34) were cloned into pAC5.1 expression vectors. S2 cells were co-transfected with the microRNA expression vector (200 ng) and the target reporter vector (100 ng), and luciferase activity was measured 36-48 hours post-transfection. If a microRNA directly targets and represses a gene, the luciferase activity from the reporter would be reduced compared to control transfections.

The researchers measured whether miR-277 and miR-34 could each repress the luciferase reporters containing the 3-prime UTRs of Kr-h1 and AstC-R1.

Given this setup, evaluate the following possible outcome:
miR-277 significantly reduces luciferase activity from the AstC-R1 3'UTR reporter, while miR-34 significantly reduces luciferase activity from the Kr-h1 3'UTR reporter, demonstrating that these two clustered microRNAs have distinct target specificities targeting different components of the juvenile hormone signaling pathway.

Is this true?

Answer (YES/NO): NO